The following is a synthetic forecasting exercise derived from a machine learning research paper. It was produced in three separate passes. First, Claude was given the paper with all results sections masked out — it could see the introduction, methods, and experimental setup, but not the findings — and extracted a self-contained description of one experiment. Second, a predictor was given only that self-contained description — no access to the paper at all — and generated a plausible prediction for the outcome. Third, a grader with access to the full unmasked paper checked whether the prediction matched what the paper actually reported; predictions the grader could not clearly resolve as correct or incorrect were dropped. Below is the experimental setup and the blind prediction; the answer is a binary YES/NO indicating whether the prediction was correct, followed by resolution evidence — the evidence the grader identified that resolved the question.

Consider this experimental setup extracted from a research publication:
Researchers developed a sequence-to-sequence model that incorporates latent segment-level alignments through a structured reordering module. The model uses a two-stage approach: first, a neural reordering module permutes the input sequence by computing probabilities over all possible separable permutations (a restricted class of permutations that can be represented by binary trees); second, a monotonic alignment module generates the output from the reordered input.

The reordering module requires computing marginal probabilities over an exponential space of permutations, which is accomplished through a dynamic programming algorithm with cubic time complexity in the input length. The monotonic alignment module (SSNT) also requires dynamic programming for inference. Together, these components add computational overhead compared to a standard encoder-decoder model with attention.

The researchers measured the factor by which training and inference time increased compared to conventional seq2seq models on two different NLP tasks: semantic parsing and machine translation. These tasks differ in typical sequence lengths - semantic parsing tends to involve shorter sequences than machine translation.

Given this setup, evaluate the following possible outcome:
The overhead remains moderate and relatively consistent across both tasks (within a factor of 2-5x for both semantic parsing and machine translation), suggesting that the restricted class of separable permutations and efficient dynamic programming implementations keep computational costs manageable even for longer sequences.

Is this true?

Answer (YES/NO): NO